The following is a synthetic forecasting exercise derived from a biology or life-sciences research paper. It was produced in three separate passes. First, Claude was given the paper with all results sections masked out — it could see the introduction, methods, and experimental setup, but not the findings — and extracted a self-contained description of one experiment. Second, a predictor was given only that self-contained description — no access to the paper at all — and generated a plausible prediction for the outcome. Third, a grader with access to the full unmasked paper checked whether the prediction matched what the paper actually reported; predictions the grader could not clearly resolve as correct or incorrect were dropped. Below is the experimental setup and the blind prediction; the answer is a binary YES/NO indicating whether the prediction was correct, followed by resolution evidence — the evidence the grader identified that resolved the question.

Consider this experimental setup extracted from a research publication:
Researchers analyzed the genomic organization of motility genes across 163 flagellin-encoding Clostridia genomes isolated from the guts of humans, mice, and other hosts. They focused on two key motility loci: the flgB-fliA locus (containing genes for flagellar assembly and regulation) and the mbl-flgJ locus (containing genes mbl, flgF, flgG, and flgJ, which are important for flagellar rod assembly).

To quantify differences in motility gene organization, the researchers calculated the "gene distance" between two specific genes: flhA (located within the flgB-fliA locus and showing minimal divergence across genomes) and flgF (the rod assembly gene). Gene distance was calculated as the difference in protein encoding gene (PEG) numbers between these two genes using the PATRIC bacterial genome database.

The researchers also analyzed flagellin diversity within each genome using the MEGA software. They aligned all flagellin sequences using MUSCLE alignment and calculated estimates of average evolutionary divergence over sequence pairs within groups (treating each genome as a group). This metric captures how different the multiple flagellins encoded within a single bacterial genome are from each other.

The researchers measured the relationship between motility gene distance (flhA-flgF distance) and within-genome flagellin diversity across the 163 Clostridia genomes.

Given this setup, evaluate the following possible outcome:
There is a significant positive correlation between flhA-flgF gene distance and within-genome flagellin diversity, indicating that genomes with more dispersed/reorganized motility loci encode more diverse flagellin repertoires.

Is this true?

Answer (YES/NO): YES